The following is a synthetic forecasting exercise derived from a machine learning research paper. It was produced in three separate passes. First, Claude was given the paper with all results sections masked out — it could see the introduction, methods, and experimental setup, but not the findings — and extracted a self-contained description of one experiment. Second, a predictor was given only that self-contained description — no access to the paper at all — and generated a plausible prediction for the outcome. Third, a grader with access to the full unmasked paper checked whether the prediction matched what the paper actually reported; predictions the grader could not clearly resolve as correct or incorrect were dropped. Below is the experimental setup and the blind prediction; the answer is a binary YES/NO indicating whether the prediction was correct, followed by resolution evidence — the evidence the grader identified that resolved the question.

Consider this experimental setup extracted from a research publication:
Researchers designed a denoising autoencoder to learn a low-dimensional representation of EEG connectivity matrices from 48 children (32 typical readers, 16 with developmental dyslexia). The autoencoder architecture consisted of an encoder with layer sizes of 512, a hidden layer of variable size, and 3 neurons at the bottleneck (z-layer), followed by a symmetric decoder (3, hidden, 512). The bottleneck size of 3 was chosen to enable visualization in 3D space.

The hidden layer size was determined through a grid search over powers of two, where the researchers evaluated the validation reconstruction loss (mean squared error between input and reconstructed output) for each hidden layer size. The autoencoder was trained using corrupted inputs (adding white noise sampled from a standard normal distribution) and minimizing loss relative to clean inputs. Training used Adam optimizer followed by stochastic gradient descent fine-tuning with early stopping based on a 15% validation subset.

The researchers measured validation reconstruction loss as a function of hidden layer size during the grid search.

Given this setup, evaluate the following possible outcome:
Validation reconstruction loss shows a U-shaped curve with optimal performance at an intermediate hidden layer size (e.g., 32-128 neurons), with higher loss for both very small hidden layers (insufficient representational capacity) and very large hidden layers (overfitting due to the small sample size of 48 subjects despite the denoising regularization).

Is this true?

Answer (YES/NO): NO